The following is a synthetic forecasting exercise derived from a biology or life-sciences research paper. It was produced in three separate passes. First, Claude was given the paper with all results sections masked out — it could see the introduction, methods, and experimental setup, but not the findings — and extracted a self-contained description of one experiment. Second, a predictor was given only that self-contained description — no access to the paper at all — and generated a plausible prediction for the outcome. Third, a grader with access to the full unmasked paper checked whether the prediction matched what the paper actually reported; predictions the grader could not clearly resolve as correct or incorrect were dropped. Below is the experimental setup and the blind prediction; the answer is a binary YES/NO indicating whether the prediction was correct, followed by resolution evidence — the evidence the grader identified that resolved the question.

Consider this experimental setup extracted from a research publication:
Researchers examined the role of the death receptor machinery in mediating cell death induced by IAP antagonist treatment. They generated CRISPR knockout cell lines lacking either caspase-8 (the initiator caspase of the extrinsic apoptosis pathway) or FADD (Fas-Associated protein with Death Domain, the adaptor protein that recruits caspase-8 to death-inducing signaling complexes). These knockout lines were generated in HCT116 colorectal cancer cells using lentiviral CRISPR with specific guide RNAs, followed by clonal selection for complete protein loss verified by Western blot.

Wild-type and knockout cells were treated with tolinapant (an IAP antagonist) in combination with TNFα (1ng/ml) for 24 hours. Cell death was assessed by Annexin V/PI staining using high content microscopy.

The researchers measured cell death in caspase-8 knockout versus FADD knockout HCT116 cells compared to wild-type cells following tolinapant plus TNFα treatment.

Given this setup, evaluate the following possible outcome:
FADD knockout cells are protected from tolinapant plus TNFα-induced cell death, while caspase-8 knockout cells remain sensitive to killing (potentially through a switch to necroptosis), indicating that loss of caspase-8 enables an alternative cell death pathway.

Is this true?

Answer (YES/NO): NO